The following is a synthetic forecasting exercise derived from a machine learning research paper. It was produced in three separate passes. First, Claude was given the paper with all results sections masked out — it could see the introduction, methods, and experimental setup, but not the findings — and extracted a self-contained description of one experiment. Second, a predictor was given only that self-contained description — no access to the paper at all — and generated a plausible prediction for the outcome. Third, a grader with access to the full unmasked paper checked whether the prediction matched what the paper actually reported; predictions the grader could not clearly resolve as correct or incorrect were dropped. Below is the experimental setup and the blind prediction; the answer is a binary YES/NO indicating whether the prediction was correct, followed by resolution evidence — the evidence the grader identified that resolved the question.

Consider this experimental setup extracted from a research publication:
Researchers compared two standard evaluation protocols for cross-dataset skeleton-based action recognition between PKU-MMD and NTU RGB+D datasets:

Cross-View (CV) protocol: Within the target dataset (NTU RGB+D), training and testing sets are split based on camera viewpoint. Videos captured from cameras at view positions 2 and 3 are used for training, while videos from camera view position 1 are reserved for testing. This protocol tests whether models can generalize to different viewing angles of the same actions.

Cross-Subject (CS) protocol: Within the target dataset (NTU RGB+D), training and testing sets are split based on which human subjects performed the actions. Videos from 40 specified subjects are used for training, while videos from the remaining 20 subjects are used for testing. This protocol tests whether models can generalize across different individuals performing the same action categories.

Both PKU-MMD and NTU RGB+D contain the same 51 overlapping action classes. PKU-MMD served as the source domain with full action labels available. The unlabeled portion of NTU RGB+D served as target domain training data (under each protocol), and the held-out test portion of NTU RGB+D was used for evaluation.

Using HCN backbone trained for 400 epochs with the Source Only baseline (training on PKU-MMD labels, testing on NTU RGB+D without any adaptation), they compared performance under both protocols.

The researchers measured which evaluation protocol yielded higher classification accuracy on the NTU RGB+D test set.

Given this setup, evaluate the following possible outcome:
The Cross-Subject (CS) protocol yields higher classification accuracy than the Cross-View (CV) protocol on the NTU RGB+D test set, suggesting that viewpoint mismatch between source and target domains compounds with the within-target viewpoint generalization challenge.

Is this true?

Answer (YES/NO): NO